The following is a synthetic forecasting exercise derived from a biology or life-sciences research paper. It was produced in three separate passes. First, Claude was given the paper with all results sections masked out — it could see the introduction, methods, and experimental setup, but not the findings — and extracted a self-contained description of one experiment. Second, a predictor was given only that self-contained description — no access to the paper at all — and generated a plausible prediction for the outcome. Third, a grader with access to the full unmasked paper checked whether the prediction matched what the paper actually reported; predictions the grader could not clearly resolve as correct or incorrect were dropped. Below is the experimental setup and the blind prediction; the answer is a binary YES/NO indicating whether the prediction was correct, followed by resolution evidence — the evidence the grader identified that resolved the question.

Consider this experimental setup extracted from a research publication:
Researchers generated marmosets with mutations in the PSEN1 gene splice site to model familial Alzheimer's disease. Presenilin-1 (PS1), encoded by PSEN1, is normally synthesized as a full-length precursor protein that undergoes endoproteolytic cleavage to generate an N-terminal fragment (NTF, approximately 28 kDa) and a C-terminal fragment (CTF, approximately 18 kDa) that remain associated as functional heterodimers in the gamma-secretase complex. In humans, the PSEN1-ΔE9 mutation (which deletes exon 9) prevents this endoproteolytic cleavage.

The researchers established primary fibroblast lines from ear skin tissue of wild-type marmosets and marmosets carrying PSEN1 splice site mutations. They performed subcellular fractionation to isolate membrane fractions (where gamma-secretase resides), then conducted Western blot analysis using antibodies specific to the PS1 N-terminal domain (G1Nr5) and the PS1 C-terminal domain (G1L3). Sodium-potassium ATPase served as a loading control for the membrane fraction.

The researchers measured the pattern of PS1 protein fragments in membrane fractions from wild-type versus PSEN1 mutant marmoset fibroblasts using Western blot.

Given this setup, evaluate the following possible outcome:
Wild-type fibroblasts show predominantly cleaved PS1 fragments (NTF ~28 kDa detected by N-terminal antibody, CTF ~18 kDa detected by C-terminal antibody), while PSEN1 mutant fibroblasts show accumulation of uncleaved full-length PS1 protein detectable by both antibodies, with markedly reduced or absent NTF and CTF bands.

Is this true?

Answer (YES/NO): NO